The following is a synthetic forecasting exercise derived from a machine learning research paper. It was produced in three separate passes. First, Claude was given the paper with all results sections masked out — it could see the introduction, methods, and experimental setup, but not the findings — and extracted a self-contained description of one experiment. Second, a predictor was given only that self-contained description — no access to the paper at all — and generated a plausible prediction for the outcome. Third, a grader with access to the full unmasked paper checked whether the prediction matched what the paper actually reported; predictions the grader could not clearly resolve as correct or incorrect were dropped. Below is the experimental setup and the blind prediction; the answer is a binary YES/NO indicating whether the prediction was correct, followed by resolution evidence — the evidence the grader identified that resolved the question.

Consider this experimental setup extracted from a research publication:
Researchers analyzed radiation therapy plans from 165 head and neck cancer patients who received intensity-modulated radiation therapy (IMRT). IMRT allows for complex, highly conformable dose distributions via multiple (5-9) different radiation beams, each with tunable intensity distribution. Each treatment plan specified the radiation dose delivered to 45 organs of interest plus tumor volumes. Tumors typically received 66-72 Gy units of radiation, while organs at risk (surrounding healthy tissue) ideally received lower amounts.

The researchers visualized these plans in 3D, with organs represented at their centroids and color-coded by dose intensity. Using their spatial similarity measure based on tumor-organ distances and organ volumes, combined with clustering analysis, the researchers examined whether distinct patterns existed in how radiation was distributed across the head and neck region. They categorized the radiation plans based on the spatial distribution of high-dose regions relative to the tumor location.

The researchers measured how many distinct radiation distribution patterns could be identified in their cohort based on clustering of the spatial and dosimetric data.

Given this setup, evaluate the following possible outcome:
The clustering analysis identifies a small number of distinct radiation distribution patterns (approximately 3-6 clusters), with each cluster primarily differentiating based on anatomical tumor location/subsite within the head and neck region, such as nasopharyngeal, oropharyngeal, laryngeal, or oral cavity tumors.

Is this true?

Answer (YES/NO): NO